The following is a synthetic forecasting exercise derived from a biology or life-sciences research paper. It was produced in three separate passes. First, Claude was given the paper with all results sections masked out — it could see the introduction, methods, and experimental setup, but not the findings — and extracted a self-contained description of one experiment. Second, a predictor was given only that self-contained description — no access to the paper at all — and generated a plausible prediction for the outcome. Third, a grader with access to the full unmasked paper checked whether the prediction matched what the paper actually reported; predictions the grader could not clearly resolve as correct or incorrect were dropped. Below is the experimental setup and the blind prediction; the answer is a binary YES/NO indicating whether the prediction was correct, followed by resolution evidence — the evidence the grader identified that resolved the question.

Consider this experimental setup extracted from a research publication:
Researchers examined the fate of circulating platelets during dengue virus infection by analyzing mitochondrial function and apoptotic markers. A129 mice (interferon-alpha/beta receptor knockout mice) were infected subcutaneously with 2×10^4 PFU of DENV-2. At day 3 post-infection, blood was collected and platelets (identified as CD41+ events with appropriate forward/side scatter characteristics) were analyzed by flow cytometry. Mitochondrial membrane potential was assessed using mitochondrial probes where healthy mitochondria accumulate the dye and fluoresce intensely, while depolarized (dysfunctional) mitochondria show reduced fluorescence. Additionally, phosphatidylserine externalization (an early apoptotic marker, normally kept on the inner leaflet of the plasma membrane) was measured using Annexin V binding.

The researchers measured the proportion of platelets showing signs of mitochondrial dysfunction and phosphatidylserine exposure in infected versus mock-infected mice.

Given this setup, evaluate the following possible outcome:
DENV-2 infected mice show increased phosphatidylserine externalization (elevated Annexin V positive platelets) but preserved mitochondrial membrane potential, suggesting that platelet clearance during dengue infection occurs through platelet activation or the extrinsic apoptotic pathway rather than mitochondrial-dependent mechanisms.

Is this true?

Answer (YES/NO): NO